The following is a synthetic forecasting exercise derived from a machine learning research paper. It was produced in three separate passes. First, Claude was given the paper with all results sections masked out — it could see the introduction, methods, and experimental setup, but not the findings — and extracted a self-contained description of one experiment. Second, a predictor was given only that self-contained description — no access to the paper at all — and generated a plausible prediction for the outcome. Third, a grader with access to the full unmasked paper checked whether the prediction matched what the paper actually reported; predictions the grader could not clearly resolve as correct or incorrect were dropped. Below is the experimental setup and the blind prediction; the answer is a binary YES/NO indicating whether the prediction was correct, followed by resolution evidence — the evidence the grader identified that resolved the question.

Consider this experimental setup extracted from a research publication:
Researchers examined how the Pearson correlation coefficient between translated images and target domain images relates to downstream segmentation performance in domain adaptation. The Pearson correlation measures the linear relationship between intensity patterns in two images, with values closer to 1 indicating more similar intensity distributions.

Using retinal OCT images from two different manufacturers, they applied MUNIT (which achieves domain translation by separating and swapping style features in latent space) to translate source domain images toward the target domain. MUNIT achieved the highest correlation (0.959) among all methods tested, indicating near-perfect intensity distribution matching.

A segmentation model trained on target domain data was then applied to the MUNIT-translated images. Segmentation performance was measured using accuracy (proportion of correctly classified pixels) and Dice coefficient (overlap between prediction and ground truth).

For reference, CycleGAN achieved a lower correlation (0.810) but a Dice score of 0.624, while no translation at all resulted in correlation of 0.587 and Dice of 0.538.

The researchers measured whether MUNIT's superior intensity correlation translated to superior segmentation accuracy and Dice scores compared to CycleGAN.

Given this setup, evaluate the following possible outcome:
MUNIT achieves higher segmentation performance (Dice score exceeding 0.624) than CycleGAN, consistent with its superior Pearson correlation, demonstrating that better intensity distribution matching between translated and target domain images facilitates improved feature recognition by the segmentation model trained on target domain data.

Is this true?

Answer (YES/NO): NO